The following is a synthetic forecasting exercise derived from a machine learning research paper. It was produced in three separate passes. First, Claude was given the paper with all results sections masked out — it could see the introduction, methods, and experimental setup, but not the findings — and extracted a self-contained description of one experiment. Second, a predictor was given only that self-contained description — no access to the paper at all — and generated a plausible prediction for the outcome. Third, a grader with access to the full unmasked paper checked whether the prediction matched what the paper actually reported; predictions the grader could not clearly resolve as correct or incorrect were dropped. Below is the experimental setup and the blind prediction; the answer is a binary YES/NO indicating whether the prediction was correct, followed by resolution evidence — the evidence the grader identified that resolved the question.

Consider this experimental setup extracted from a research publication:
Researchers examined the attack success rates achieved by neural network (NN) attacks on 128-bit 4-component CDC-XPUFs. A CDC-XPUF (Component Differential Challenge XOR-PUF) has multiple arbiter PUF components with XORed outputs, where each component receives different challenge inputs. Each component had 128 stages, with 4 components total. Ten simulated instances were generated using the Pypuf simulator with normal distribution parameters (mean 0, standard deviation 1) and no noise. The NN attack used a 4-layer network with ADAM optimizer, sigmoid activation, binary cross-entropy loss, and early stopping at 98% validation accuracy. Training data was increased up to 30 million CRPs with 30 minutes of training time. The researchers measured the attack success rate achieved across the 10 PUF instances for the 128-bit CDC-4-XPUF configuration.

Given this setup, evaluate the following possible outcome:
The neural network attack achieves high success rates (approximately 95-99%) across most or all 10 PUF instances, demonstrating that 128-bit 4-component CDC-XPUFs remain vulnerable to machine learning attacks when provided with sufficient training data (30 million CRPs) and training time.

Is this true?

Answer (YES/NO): NO